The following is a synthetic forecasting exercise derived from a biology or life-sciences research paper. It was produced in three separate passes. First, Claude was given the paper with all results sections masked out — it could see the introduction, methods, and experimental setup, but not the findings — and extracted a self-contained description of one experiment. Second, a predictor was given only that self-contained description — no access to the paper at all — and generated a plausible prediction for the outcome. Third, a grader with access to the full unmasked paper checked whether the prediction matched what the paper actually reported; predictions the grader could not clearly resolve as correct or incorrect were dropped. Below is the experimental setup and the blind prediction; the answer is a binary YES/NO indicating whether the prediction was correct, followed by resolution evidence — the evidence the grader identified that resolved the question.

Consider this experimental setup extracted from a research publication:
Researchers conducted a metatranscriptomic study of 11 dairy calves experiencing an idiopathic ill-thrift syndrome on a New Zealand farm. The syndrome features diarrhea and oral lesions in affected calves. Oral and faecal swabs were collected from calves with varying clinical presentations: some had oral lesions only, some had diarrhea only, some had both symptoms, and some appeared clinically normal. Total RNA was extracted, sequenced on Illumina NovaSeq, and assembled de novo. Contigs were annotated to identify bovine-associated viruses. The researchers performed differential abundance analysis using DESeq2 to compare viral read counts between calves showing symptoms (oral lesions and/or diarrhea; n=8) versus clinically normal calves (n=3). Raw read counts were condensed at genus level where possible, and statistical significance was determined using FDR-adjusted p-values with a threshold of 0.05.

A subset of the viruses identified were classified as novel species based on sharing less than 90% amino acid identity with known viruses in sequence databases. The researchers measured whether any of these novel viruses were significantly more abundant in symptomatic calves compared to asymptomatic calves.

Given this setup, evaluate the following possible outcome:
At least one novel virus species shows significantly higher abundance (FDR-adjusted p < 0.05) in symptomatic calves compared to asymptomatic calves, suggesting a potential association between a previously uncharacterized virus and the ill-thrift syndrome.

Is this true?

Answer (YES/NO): NO